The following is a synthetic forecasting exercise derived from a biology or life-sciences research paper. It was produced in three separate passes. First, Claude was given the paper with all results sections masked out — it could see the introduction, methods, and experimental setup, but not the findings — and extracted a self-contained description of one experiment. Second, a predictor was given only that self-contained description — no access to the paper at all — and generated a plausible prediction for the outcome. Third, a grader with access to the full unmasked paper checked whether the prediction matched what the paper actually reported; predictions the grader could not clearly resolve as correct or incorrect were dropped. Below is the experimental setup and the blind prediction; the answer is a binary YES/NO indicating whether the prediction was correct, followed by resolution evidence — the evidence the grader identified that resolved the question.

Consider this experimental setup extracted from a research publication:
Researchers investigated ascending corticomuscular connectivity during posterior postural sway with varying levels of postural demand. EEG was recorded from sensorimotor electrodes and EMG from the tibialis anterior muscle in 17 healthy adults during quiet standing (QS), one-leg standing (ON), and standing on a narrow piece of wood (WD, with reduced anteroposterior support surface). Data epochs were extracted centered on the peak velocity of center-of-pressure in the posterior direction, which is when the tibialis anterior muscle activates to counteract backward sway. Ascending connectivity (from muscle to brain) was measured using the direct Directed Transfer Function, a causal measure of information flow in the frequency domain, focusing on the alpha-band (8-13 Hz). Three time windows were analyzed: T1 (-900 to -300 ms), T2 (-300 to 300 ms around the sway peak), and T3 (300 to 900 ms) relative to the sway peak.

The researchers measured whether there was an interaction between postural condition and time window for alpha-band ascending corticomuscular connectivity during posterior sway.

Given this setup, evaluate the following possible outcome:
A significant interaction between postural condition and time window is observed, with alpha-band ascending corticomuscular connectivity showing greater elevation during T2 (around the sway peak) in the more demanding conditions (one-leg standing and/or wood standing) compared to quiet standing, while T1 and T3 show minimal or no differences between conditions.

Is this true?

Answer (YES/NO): NO